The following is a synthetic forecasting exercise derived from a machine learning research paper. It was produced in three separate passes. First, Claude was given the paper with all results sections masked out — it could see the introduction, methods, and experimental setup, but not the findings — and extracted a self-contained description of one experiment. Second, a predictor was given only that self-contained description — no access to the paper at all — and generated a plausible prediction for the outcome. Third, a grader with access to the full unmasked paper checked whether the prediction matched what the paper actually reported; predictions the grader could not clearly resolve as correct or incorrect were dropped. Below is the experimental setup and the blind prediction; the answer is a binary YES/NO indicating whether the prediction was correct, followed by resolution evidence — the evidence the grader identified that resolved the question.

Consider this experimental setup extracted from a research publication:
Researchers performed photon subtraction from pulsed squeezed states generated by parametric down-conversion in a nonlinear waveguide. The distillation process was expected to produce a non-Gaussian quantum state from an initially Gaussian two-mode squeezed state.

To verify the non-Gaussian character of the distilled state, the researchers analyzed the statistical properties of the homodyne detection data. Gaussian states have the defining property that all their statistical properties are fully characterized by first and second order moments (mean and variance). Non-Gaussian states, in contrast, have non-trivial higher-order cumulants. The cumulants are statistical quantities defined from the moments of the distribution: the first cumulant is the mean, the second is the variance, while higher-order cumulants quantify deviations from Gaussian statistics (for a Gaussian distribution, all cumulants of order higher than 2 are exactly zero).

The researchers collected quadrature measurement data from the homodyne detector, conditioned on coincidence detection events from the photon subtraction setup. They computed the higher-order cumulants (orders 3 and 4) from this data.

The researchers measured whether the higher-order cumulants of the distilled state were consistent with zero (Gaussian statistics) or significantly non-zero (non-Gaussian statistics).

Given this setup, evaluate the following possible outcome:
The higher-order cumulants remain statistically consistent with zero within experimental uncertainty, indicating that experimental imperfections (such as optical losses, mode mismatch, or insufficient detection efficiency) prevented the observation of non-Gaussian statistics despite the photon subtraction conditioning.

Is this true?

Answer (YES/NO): NO